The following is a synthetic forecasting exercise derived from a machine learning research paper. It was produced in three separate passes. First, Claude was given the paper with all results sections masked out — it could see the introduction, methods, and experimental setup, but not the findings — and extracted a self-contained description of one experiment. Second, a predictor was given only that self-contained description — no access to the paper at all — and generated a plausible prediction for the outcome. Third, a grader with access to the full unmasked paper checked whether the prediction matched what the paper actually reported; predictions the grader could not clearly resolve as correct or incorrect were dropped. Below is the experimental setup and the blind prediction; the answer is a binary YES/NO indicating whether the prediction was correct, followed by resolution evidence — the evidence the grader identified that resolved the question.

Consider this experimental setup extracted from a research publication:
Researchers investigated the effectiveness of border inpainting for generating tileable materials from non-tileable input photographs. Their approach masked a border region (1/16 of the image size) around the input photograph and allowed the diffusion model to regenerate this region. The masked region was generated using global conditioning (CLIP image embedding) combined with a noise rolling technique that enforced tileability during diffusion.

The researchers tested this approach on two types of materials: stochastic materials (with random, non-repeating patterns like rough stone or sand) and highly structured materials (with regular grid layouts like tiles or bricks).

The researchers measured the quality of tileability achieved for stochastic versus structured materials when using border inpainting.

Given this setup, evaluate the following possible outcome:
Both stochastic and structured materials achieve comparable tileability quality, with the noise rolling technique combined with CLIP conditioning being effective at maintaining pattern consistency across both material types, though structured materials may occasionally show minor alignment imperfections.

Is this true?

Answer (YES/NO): NO